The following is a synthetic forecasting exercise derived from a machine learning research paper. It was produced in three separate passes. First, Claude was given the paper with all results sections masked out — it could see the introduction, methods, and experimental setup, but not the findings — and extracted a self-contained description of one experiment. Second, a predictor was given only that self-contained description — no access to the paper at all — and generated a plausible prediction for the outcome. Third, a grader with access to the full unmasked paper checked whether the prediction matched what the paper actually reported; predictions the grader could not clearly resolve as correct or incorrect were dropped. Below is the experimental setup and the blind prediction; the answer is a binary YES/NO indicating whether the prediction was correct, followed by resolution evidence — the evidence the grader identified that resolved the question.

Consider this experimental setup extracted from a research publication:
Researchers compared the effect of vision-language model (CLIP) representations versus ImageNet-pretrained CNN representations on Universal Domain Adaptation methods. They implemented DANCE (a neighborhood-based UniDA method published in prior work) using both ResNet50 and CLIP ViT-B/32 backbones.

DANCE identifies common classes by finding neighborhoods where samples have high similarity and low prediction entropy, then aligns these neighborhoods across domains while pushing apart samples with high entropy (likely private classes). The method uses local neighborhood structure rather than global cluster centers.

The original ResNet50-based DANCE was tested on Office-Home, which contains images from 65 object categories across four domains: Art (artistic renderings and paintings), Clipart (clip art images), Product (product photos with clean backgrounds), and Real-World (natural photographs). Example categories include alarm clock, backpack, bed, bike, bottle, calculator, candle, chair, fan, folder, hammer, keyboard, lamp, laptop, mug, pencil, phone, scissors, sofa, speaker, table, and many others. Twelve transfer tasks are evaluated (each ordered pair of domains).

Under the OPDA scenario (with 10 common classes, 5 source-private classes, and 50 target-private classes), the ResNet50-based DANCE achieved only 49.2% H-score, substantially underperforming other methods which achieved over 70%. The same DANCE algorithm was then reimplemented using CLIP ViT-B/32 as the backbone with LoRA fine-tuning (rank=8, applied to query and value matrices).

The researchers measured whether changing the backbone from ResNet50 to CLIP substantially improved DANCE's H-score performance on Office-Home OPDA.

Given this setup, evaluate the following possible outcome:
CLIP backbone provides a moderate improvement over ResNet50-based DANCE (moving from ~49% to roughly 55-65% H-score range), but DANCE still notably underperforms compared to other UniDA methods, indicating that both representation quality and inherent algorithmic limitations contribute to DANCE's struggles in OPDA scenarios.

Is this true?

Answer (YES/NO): NO